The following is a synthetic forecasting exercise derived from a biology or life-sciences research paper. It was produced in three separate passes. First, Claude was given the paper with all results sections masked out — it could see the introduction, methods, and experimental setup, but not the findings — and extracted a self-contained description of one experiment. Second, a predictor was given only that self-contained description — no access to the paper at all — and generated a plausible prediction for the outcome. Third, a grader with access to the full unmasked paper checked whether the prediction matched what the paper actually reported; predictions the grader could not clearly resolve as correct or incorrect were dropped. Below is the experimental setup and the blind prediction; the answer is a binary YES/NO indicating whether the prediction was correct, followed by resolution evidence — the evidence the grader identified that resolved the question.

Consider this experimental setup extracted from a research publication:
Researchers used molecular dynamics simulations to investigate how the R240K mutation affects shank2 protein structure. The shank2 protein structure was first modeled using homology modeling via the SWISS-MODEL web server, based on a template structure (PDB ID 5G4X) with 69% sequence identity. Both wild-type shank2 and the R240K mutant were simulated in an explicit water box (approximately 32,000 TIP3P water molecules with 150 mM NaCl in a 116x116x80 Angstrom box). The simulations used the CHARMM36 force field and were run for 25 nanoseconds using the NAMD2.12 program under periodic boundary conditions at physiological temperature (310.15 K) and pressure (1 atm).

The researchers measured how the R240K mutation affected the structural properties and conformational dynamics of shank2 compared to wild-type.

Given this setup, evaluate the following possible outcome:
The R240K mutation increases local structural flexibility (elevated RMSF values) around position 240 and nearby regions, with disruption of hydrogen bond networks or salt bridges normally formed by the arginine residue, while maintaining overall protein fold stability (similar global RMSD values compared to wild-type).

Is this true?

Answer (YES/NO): NO